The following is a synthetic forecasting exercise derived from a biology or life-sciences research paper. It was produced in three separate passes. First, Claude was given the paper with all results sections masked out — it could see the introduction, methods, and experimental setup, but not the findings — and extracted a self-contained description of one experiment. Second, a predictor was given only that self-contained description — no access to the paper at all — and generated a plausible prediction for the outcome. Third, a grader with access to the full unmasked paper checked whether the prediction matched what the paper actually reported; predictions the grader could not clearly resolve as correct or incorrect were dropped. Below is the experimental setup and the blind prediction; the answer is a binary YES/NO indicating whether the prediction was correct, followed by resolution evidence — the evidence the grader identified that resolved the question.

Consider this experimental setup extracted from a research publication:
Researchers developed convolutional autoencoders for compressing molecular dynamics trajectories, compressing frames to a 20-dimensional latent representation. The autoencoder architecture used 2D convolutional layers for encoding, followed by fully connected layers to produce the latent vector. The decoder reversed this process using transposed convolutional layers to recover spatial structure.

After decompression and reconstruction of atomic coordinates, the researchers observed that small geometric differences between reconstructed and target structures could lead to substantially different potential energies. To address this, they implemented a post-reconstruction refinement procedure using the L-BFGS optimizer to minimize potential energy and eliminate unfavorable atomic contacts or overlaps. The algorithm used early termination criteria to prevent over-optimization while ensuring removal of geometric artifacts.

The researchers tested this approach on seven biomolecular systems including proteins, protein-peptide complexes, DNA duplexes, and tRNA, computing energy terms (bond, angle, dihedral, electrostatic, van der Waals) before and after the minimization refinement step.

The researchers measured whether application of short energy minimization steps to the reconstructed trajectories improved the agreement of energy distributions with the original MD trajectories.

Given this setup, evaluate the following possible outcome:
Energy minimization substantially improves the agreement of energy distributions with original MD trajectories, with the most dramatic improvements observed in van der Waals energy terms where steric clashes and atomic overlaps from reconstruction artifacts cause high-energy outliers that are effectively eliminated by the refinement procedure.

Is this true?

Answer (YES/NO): YES